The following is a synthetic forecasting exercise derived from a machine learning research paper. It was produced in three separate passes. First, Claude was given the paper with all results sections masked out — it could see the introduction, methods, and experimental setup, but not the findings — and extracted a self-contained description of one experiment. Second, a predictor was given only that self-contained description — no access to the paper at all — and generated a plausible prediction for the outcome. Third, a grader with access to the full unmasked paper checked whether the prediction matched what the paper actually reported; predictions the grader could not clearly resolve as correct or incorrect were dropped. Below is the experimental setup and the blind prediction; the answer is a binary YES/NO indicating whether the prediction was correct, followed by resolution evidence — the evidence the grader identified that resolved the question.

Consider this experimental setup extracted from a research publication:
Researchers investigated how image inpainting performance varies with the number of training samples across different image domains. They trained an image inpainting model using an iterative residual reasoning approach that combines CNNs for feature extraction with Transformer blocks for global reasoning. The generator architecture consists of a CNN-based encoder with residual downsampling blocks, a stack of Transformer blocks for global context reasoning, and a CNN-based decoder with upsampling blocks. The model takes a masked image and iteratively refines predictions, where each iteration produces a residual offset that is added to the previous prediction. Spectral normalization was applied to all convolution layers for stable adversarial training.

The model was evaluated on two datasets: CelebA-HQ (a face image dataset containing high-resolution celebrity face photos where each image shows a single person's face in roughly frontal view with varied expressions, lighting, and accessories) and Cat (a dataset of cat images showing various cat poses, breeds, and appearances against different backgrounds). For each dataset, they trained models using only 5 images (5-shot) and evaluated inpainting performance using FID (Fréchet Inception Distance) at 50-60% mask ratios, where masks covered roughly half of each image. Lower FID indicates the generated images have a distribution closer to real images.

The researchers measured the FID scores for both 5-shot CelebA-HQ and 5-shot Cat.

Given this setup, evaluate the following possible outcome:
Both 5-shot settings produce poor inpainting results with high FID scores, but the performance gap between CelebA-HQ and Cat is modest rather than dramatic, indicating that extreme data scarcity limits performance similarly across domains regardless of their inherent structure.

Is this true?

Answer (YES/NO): NO